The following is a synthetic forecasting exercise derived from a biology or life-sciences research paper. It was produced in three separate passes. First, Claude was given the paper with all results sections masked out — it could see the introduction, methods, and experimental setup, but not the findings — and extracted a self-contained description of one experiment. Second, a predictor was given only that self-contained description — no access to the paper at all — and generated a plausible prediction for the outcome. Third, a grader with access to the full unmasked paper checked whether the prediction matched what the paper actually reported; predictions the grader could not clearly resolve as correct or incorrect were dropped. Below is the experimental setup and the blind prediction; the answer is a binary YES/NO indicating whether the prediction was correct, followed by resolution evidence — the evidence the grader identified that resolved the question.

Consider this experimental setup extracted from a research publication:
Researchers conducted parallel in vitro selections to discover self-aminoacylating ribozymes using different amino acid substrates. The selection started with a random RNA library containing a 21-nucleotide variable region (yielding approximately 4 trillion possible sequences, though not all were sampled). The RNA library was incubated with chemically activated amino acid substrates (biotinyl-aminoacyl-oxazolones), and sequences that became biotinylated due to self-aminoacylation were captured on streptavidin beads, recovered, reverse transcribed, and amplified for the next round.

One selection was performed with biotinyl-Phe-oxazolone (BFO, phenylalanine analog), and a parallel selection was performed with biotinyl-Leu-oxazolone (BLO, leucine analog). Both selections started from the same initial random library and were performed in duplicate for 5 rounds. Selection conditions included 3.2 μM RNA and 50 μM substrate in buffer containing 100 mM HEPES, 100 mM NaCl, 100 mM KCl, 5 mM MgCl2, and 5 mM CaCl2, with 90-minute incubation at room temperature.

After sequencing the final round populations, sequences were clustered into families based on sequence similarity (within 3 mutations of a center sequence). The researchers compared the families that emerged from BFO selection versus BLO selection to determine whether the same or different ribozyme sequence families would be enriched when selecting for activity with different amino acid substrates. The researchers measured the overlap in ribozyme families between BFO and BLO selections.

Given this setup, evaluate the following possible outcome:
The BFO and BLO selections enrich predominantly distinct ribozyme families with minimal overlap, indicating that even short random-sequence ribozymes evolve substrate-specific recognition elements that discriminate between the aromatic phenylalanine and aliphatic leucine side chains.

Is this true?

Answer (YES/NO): NO